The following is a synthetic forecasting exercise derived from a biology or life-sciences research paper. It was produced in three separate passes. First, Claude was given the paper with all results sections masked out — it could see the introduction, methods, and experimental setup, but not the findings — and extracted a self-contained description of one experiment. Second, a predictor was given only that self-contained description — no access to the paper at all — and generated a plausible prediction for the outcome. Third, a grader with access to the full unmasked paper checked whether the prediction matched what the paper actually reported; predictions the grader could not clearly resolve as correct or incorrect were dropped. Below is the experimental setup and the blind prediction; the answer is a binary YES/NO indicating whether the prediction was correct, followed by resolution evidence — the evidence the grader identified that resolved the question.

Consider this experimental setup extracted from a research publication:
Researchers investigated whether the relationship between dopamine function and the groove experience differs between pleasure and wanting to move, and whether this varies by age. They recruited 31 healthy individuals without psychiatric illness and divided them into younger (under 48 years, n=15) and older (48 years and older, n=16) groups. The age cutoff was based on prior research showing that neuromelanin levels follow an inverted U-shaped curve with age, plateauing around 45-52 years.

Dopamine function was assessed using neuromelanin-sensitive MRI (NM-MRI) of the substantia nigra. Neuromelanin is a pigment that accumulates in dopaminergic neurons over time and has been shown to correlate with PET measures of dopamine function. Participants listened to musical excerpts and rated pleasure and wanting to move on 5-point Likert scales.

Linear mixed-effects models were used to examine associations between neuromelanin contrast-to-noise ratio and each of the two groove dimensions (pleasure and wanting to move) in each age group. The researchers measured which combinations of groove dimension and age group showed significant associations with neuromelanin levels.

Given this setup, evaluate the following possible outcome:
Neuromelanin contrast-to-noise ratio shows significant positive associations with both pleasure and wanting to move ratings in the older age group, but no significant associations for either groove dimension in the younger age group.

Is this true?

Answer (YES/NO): NO